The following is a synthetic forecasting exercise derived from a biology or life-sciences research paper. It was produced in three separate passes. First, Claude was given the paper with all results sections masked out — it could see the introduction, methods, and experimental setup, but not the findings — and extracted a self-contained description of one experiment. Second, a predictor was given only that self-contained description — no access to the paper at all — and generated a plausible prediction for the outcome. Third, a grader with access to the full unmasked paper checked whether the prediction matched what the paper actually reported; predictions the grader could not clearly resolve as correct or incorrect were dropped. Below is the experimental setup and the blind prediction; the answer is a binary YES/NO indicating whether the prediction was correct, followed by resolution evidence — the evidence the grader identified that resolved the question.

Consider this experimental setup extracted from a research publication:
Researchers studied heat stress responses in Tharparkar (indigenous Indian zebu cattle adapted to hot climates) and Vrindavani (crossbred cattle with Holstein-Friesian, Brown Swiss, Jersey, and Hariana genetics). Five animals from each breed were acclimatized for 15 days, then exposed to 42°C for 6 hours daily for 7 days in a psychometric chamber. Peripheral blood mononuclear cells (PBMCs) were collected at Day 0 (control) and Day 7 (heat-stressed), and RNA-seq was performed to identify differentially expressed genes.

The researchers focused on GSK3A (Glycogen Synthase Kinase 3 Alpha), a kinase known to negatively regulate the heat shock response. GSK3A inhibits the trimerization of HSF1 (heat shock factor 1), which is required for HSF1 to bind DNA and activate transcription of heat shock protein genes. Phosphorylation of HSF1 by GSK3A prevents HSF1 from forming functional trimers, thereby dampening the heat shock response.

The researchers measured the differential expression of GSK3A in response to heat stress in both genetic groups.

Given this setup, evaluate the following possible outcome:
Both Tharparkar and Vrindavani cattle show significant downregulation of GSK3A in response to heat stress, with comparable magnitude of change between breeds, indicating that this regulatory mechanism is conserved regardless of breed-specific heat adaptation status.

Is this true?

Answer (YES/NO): NO